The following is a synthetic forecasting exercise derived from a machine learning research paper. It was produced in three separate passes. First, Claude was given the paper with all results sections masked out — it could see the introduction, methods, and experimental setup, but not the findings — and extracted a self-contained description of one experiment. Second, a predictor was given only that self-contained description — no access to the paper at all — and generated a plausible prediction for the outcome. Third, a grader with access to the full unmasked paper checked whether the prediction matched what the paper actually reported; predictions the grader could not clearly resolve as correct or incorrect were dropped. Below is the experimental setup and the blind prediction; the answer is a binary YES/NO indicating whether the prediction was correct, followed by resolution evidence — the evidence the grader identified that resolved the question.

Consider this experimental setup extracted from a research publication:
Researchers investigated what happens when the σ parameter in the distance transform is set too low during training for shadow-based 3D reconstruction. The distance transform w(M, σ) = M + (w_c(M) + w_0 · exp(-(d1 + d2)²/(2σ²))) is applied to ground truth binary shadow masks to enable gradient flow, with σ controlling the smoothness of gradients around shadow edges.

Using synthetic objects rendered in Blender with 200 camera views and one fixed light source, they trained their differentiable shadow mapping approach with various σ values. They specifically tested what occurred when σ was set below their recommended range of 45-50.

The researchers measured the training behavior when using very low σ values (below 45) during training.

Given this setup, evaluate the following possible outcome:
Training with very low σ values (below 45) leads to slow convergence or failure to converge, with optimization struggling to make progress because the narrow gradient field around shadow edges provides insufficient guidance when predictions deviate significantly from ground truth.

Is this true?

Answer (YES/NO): NO